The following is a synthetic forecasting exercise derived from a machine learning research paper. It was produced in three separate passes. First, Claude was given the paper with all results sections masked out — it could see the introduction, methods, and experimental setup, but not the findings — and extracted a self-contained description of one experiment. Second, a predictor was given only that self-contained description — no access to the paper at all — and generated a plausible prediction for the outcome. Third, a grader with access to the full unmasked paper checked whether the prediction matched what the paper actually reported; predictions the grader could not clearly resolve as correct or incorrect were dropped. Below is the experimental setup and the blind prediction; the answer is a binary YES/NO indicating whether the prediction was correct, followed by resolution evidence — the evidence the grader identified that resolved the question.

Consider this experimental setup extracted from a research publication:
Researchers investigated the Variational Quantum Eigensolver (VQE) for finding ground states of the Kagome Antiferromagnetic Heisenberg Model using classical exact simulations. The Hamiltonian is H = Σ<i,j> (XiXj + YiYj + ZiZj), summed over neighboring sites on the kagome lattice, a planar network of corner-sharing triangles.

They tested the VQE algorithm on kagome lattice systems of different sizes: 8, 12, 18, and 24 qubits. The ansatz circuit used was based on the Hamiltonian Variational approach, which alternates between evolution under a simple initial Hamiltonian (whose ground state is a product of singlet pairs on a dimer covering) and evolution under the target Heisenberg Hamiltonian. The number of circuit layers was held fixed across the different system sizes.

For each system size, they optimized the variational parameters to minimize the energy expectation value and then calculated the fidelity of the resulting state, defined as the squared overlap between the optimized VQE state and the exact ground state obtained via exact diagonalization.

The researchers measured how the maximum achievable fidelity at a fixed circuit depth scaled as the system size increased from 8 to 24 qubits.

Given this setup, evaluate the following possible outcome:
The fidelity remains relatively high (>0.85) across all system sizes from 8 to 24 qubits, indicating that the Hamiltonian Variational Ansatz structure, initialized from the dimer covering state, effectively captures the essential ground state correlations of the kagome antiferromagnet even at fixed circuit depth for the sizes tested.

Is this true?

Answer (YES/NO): NO